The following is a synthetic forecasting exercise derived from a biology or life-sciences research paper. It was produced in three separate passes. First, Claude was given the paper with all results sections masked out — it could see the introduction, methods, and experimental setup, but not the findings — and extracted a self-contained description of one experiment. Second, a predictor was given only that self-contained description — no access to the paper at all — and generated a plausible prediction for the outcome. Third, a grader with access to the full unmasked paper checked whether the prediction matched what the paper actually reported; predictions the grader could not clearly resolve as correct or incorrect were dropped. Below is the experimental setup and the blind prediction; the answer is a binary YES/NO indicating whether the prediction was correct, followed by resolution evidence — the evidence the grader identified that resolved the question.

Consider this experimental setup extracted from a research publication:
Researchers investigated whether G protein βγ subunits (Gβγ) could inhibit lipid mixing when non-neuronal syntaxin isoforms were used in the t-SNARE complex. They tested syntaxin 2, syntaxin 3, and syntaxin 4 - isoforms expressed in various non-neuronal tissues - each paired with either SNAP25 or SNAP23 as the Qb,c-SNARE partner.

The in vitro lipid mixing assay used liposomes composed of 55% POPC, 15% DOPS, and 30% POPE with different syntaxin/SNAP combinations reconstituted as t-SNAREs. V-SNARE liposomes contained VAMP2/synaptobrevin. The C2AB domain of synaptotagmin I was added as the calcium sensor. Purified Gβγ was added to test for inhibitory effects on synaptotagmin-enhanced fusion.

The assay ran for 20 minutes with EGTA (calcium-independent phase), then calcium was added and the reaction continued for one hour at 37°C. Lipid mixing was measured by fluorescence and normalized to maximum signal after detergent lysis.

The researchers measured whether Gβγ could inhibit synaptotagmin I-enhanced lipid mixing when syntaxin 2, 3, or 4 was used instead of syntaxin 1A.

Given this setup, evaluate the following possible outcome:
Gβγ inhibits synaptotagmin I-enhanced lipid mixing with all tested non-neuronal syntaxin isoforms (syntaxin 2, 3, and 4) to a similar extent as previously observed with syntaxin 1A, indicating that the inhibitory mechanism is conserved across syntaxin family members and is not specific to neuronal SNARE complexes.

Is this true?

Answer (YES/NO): NO